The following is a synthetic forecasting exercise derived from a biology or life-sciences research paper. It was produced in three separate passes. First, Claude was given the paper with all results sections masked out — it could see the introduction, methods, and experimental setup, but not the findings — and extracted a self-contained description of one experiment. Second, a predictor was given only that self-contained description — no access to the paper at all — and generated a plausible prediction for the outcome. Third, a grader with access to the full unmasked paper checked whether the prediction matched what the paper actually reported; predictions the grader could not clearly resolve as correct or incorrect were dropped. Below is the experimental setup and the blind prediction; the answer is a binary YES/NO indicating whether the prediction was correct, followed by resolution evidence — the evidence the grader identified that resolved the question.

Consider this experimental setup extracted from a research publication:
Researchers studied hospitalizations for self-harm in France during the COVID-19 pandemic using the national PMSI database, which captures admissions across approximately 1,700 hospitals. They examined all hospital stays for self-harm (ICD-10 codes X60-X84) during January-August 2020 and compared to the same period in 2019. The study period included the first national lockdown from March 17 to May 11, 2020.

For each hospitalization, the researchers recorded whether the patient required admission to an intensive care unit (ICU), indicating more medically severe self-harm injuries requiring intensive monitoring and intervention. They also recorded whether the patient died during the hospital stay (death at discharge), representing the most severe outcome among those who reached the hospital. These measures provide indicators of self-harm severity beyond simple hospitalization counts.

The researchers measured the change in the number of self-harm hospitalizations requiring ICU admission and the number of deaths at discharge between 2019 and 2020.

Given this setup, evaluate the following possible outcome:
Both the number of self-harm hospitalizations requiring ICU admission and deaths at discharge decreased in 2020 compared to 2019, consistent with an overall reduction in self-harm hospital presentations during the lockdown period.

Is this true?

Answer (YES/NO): NO